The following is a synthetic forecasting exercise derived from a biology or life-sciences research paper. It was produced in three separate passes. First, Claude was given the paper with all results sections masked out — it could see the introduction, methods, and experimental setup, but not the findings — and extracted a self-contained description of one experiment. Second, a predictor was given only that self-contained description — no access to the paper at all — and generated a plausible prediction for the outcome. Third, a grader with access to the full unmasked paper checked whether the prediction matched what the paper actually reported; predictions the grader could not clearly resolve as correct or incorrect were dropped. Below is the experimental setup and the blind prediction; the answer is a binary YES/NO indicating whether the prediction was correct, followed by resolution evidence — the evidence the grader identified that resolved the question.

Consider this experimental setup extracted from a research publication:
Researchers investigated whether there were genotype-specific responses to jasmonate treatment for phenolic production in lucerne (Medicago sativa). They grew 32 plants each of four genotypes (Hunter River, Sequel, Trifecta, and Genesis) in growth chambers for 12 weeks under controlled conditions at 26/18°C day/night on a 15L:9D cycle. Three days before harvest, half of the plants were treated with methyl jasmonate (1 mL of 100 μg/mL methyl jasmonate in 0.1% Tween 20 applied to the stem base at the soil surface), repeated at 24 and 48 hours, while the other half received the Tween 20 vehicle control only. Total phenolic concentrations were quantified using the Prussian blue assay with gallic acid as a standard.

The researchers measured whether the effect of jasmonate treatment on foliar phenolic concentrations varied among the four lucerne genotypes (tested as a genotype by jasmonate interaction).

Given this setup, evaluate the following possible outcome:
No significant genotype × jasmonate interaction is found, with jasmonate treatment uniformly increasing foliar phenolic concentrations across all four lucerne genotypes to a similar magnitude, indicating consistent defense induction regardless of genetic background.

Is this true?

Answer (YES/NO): YES